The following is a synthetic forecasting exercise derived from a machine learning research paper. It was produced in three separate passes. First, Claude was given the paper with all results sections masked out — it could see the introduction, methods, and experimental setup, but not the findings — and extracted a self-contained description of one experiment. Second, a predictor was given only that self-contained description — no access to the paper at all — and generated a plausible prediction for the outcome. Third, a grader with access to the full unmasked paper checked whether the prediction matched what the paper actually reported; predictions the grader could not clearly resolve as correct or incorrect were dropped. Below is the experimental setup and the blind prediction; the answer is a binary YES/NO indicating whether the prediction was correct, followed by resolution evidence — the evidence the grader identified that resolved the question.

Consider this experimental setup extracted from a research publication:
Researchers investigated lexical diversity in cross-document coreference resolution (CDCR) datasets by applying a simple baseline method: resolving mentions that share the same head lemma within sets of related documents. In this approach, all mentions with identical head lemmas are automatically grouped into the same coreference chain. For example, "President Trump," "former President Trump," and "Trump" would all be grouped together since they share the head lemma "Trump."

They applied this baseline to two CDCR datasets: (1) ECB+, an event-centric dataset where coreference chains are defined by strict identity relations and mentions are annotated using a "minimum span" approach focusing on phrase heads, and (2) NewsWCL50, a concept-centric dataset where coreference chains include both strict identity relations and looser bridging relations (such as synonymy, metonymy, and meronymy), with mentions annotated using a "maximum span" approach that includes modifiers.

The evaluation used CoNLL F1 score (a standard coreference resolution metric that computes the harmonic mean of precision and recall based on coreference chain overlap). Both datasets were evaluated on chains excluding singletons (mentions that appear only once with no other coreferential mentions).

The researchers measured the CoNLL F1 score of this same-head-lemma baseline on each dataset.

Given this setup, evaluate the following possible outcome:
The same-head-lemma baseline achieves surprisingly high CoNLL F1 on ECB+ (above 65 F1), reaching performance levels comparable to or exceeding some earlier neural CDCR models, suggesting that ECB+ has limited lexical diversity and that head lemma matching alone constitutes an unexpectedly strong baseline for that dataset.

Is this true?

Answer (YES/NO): NO